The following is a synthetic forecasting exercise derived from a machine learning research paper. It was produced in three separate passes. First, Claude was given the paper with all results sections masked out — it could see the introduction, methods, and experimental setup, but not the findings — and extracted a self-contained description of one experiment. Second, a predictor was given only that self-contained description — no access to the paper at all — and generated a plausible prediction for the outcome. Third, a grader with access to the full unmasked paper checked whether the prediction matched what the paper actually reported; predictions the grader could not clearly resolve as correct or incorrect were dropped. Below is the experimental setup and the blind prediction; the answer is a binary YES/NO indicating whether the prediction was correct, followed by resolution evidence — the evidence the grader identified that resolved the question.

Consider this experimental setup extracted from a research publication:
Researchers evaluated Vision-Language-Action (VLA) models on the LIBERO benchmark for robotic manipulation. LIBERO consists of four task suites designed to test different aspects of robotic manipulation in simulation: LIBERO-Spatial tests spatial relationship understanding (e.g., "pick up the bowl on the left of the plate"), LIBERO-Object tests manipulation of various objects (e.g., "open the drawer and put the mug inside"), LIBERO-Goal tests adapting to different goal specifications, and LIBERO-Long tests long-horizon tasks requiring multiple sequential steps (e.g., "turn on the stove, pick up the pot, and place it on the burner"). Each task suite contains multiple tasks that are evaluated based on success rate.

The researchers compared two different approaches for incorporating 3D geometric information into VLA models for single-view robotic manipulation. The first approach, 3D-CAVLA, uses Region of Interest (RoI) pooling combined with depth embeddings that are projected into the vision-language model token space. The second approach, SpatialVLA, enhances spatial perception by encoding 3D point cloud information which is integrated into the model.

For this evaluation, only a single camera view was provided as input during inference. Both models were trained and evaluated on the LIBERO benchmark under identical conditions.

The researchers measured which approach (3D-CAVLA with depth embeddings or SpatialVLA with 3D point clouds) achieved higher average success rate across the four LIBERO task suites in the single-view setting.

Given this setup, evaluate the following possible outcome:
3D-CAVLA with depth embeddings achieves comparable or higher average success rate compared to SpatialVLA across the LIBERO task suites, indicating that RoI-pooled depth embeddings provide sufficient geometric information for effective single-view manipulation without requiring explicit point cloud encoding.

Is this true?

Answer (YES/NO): YES